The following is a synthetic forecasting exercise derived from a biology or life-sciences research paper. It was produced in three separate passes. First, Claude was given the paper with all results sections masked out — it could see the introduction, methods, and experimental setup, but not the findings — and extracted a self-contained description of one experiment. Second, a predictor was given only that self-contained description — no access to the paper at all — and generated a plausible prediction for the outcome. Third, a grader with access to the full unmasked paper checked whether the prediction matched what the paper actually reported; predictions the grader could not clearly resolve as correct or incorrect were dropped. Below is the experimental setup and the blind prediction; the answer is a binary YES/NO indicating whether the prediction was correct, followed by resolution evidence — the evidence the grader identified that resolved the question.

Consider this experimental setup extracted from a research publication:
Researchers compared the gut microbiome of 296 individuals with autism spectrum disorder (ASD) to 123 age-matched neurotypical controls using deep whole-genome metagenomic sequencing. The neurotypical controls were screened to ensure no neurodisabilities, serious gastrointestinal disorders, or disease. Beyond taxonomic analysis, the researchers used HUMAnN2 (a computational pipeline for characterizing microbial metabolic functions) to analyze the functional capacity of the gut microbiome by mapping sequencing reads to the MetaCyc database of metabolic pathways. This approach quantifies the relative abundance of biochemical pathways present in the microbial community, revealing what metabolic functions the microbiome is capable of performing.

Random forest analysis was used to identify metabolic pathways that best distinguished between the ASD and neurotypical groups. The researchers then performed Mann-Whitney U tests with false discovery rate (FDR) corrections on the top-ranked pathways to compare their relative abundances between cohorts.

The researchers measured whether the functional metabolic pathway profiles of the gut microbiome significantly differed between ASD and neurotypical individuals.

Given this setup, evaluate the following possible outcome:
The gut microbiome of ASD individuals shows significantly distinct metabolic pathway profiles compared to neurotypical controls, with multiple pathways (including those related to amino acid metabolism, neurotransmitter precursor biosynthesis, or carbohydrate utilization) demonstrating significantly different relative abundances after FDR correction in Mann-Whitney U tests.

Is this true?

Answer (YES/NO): YES